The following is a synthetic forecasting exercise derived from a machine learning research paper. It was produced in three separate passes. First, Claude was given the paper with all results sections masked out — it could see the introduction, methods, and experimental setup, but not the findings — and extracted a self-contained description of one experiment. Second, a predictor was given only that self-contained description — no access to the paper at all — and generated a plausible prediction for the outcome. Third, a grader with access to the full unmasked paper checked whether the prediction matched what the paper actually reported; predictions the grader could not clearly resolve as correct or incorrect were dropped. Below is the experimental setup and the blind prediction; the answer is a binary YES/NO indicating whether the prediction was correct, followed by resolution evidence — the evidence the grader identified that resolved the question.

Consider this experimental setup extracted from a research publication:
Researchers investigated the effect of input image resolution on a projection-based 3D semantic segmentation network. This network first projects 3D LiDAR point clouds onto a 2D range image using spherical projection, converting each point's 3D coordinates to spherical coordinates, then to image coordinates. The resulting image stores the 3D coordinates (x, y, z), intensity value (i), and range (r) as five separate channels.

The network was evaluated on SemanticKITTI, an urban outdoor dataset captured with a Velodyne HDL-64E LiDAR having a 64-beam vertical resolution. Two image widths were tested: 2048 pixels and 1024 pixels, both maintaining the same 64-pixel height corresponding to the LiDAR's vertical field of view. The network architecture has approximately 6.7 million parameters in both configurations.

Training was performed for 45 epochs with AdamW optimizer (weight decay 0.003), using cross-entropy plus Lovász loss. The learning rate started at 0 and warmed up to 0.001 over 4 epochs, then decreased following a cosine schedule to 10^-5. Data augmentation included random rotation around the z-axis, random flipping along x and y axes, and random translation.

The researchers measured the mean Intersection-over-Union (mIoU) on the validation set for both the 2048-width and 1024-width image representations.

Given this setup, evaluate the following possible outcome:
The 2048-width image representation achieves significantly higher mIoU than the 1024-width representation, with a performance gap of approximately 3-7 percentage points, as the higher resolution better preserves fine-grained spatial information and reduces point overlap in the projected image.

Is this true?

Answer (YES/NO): NO